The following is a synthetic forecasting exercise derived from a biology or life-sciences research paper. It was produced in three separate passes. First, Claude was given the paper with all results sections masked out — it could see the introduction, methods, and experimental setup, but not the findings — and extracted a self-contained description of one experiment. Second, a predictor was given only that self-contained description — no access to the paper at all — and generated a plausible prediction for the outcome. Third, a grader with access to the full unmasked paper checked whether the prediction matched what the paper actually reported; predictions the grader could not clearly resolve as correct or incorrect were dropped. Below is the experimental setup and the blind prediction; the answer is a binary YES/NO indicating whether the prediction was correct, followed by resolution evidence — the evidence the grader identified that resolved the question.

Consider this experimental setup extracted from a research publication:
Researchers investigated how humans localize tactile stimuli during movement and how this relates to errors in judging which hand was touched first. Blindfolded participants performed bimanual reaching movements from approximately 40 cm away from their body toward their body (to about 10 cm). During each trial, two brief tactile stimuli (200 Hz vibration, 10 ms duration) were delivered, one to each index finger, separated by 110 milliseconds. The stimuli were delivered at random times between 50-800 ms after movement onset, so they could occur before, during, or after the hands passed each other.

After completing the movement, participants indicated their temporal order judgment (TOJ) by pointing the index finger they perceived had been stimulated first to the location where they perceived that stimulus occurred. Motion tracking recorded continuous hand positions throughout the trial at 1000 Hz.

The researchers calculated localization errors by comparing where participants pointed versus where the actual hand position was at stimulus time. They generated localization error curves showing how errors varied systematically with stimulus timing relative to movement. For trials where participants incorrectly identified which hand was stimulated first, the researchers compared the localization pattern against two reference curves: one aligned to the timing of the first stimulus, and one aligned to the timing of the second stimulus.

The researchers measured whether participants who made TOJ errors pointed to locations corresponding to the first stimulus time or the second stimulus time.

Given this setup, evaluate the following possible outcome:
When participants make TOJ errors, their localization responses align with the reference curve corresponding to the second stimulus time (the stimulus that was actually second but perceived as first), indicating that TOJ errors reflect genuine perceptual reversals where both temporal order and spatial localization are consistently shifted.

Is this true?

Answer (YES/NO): NO